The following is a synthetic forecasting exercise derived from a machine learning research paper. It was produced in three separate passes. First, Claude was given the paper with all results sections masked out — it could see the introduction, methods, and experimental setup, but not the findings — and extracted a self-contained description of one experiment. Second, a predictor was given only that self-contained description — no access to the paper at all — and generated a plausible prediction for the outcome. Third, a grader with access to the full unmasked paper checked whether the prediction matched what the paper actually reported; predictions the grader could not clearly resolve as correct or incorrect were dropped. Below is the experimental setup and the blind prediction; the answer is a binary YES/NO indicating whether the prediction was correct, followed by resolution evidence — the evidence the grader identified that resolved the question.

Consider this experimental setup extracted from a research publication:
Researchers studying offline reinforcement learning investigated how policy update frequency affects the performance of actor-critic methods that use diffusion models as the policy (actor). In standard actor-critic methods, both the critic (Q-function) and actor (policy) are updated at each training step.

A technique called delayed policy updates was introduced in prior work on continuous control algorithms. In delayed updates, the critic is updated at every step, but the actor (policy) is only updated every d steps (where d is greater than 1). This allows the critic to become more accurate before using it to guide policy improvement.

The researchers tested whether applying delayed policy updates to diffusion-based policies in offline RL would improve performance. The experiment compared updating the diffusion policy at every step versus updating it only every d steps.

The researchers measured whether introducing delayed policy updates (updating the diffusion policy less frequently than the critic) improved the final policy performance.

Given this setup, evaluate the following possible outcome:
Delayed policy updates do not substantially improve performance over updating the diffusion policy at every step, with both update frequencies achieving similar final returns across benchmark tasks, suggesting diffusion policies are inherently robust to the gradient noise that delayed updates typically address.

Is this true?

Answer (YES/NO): NO